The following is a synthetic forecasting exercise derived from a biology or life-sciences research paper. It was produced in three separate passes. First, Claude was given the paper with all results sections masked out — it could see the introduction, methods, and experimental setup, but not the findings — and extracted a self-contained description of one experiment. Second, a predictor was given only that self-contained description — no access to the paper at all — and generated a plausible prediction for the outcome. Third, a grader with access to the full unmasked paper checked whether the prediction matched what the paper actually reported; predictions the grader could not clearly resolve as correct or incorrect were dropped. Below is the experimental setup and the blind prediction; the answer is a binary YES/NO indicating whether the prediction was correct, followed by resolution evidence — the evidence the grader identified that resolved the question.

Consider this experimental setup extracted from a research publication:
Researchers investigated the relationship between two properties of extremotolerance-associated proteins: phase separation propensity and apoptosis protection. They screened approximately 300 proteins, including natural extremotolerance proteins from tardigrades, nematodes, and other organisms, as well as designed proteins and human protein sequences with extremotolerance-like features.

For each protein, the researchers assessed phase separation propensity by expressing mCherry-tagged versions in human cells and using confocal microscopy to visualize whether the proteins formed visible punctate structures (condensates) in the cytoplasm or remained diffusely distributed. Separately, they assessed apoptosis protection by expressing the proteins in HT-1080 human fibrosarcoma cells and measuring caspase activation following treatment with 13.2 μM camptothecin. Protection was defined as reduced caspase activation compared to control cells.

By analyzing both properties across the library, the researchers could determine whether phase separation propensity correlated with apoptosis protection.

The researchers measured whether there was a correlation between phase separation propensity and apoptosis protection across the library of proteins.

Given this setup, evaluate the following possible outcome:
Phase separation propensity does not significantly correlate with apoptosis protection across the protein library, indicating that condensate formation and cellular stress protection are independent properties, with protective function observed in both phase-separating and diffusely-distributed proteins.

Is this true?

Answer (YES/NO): YES